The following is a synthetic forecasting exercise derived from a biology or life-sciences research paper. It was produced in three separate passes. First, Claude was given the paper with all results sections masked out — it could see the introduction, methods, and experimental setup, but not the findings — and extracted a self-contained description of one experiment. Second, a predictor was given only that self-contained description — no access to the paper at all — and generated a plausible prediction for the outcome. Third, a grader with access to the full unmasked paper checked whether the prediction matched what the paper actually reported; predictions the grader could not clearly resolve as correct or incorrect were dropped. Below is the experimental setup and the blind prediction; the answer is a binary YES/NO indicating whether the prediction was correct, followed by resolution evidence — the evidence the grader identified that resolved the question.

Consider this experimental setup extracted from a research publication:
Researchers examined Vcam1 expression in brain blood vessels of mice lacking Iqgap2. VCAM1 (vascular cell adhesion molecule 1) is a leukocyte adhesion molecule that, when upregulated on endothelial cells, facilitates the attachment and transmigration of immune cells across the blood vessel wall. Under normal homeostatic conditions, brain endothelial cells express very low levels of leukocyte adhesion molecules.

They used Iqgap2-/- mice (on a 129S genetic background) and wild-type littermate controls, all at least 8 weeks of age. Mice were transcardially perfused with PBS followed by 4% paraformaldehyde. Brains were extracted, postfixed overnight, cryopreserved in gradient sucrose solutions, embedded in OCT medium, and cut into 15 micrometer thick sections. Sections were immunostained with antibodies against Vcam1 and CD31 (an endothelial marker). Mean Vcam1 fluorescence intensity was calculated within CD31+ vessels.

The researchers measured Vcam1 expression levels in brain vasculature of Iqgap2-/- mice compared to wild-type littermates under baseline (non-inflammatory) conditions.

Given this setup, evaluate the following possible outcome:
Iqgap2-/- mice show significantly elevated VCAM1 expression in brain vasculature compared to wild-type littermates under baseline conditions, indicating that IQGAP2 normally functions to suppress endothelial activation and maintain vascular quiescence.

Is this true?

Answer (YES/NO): YES